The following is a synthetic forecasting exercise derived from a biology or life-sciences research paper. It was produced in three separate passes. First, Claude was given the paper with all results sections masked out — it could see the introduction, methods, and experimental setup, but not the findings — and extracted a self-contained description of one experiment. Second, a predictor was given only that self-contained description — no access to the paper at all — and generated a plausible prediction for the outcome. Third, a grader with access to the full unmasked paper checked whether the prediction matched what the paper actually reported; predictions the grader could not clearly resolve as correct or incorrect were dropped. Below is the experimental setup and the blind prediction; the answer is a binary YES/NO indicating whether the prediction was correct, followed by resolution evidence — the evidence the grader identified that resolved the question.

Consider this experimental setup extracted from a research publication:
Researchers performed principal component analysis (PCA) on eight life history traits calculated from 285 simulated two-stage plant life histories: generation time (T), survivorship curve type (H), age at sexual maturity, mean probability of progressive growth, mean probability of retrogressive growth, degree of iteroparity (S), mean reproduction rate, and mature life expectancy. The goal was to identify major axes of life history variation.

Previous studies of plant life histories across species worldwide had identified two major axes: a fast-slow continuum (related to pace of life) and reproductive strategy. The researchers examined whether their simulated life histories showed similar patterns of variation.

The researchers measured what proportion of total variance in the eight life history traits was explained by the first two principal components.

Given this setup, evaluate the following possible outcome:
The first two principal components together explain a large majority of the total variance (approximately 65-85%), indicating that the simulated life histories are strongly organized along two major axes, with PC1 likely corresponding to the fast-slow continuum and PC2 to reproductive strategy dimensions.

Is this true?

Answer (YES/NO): NO